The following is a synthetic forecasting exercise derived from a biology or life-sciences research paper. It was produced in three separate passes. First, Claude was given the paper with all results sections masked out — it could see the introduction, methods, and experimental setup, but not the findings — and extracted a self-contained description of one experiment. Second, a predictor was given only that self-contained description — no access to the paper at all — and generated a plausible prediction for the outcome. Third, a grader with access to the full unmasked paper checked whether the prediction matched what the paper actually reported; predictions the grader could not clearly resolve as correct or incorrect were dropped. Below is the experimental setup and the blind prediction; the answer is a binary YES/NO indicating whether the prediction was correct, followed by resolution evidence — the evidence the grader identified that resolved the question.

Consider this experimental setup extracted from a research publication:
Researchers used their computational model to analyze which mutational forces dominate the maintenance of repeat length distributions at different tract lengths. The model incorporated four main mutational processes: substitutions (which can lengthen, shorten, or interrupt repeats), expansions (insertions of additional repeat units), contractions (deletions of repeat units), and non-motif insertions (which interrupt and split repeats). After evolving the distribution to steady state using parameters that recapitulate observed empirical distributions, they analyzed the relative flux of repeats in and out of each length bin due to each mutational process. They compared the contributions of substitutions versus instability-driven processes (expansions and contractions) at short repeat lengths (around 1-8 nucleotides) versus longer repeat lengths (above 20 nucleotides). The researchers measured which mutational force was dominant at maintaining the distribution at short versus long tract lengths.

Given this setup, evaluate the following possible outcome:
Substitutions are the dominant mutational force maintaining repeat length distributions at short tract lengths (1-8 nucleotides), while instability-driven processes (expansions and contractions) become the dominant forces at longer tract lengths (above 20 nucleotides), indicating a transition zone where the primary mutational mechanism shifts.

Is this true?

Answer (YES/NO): YES